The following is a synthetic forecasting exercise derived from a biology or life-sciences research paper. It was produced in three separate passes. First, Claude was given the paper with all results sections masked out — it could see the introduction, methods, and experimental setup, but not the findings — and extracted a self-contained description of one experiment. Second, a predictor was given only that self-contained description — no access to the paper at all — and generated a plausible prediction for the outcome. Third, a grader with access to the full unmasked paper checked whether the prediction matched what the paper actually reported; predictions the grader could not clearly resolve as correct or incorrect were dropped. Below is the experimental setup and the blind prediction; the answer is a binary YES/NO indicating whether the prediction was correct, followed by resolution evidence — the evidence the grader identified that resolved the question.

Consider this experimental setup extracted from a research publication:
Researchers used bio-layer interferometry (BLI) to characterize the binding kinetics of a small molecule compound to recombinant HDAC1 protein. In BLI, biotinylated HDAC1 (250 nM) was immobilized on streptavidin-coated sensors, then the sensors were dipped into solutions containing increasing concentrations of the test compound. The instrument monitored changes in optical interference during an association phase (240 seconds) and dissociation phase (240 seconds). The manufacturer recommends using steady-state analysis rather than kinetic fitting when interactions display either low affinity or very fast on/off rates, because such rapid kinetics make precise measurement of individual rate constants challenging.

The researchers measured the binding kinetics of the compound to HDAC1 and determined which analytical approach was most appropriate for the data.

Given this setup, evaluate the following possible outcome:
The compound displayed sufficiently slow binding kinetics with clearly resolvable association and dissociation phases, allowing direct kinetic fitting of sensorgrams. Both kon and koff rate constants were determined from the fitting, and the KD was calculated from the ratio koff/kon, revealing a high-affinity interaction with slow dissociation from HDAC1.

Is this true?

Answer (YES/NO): YES